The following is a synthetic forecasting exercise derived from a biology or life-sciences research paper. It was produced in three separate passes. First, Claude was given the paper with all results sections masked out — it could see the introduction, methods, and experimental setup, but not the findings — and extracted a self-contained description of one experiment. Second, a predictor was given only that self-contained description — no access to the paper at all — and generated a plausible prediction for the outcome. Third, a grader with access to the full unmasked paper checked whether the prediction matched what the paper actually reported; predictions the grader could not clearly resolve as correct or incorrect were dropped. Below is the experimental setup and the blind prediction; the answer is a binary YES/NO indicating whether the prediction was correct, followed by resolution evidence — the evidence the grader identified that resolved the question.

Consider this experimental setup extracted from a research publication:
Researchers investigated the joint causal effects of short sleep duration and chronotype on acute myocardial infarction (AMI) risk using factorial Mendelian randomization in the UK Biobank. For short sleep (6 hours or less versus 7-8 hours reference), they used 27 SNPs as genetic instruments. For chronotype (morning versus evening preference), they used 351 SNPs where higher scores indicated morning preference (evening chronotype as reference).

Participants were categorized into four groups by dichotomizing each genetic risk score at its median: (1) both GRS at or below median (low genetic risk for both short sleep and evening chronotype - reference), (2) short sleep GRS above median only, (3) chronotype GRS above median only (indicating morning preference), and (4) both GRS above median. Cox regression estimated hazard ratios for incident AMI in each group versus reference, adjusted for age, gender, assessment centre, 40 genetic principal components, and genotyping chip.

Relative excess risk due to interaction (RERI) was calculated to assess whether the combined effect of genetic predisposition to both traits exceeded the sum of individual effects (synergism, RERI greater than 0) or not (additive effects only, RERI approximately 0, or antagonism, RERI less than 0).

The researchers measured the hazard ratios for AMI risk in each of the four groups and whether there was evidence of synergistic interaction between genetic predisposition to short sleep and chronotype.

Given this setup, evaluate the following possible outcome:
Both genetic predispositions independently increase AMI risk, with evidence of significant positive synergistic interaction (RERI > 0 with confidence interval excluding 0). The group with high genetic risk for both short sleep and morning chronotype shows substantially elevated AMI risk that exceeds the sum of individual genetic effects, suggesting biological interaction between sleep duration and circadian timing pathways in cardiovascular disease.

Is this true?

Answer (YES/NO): NO